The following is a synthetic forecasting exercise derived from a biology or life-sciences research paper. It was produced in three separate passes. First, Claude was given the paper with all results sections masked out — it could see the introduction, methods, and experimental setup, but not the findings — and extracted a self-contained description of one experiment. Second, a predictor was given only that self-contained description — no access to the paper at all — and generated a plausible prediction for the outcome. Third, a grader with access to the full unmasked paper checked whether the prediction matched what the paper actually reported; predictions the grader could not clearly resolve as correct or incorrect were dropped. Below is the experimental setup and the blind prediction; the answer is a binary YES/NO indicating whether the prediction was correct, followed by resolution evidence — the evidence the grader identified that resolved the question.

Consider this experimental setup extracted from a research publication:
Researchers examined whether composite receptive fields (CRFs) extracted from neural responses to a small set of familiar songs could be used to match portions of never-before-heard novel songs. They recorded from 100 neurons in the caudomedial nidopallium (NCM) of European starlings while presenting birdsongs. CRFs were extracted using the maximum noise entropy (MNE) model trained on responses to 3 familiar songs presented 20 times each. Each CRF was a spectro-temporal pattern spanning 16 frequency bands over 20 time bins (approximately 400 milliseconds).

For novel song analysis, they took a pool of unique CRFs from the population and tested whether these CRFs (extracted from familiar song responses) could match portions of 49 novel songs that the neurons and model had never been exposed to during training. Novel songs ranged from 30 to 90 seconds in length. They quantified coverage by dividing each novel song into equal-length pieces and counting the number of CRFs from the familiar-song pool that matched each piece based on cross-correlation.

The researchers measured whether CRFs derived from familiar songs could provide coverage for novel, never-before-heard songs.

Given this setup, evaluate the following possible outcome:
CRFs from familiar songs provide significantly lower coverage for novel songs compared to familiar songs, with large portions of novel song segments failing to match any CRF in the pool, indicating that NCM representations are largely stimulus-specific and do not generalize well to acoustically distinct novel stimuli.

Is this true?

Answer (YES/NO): NO